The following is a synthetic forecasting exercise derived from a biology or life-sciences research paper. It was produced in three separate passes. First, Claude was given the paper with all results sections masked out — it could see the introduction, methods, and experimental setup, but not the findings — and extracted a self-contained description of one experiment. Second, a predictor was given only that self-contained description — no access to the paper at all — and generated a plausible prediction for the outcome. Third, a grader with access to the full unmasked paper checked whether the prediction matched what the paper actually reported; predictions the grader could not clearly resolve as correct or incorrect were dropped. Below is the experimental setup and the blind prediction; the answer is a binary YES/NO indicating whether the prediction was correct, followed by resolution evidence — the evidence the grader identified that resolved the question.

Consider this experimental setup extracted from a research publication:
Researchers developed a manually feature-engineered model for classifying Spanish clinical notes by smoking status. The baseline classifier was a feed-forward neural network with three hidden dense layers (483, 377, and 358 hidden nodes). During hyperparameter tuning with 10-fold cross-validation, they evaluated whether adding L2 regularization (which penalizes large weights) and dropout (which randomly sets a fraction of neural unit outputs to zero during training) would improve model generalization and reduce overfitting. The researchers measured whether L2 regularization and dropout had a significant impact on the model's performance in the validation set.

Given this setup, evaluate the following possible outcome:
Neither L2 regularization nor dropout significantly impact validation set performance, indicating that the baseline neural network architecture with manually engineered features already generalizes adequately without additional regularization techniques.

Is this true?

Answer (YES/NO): YES